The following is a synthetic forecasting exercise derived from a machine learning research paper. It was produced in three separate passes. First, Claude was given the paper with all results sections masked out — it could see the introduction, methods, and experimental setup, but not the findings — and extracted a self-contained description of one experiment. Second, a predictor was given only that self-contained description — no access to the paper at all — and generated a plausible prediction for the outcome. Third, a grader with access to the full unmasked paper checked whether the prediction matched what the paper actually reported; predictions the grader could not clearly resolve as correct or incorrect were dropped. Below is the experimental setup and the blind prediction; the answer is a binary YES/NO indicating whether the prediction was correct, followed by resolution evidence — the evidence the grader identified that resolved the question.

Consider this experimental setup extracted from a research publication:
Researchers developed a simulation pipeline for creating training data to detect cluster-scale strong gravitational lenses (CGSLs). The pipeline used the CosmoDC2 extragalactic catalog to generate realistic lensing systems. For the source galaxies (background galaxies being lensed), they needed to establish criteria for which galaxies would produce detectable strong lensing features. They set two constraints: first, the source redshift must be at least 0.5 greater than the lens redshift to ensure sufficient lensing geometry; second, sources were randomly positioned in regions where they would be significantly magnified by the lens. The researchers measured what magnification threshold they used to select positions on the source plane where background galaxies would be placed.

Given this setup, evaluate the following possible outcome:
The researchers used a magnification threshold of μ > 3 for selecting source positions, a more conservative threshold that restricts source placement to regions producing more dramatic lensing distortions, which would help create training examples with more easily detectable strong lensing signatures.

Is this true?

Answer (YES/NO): NO